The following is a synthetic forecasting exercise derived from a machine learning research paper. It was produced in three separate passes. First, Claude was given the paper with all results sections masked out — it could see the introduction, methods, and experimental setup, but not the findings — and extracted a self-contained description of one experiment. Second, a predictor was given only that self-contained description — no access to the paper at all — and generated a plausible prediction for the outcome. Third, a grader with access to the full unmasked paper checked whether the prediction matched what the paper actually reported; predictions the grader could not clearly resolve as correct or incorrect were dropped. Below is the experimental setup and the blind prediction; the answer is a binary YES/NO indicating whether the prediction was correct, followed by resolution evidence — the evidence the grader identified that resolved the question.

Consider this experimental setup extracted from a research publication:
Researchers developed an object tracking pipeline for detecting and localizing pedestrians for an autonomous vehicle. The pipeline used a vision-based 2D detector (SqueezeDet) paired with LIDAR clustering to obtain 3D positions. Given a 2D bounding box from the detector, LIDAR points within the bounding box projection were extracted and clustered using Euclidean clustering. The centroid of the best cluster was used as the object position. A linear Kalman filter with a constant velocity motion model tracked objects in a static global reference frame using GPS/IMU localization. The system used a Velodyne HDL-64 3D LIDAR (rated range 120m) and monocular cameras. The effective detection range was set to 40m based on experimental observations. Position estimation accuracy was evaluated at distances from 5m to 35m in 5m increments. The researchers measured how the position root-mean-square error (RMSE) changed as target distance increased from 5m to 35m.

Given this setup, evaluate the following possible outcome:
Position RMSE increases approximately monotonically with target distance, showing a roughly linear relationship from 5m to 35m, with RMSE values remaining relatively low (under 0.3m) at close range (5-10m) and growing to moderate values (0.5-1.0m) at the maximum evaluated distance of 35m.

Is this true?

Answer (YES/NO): NO